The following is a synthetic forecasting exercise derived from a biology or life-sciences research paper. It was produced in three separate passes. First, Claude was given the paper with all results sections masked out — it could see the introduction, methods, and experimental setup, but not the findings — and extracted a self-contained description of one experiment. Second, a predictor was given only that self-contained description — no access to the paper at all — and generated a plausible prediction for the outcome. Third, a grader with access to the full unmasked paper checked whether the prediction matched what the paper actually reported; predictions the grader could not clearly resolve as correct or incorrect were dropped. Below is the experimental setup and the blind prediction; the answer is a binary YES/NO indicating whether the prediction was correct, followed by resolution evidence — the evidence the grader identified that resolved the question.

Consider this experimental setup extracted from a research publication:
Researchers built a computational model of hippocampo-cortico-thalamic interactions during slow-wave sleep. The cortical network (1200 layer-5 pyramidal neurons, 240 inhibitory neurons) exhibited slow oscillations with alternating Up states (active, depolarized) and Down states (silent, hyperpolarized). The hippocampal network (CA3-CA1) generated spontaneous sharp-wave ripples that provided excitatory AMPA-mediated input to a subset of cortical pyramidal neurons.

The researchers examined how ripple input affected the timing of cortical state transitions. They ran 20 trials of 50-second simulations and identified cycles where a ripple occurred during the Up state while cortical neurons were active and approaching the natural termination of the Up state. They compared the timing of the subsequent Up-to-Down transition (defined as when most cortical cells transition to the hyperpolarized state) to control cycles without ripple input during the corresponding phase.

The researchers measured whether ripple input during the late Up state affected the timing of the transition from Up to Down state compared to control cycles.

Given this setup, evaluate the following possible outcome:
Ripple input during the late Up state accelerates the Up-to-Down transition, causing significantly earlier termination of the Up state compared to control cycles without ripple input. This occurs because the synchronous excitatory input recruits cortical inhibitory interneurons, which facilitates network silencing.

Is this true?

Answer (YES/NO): NO